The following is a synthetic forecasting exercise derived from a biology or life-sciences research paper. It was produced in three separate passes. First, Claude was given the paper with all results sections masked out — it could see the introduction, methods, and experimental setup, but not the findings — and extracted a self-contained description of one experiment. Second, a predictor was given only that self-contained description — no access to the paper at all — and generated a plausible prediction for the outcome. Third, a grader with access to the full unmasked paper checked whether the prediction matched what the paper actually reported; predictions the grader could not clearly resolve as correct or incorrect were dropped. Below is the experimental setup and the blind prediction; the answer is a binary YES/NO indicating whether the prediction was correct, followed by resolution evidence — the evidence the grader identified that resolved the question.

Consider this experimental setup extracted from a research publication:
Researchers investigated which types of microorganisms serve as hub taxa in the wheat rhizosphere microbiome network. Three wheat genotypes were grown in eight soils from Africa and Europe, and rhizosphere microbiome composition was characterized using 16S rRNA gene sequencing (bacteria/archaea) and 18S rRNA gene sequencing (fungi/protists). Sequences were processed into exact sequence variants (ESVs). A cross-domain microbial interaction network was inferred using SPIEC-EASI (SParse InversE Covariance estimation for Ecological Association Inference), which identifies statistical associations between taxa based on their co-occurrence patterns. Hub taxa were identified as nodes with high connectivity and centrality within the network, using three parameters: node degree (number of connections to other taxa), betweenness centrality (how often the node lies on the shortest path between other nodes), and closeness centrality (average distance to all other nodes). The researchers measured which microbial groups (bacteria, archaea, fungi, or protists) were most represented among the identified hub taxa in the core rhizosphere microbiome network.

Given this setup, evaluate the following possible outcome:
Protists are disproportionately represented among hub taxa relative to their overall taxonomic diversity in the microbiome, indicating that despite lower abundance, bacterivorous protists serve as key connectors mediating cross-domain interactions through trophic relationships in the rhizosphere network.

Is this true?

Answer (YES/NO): NO